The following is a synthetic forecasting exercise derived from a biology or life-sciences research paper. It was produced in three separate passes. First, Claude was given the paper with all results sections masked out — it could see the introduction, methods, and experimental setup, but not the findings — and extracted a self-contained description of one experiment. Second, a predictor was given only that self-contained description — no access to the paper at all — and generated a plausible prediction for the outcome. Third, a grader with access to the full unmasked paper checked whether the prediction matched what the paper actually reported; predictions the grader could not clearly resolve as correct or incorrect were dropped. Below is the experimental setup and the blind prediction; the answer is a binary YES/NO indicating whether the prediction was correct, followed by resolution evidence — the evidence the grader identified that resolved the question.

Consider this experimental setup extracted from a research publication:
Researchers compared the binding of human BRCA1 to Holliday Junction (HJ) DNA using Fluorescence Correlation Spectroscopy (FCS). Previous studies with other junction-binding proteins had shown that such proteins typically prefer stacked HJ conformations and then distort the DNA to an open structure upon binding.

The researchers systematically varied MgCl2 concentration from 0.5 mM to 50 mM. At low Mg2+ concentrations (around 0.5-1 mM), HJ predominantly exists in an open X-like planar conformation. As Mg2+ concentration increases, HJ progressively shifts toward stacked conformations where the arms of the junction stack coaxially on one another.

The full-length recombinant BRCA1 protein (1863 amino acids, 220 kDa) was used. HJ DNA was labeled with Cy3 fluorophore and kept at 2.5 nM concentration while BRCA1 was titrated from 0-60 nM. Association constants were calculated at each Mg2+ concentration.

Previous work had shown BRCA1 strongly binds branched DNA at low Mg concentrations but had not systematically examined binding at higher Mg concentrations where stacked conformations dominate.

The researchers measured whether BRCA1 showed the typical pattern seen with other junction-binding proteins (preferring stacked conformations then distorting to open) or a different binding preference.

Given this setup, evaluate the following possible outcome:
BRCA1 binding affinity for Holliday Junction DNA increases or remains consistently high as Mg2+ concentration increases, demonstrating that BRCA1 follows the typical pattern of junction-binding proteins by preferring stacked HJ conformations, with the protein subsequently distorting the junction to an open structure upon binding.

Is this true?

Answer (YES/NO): NO